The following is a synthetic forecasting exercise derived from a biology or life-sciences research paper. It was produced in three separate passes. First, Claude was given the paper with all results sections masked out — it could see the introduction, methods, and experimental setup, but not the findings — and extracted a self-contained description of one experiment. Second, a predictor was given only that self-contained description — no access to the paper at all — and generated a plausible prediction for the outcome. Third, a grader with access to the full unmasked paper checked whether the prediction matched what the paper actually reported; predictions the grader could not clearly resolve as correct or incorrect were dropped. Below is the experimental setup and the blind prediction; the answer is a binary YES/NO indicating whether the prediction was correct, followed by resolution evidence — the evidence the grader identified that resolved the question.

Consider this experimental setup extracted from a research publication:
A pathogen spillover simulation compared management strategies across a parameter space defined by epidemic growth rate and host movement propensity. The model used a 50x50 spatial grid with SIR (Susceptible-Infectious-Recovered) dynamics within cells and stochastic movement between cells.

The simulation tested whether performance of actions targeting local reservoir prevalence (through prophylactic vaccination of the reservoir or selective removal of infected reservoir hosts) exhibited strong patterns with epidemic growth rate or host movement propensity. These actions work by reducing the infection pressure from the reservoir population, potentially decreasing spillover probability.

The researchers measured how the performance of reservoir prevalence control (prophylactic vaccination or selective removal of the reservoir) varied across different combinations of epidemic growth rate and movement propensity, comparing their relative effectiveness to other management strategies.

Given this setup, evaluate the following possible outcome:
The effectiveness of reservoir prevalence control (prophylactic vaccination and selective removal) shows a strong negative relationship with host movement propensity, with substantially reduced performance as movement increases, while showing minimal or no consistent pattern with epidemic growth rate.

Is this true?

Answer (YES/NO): NO